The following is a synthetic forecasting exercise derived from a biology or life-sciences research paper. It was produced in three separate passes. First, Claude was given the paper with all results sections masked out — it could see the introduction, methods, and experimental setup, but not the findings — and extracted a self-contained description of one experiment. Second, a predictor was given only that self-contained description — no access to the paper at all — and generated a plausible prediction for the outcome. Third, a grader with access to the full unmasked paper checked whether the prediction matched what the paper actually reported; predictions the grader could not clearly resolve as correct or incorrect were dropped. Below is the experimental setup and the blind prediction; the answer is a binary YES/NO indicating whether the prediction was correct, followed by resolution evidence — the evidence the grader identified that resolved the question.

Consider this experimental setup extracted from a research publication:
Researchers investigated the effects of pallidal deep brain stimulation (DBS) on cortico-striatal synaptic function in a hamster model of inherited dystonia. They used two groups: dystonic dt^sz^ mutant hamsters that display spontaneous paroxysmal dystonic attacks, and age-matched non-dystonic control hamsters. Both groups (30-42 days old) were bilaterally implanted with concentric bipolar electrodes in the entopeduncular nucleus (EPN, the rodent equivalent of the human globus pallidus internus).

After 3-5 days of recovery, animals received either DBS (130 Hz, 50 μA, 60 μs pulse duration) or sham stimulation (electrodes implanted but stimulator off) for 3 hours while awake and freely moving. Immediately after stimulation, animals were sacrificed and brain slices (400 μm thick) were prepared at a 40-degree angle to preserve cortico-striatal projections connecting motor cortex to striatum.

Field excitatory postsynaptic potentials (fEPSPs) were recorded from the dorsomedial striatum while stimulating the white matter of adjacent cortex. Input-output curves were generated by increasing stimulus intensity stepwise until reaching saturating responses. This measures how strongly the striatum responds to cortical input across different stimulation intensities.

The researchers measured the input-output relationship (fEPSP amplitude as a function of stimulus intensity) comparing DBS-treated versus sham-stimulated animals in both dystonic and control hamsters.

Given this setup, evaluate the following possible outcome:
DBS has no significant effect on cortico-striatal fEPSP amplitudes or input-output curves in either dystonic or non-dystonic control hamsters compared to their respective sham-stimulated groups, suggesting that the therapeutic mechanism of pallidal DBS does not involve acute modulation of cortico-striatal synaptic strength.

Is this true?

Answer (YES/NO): NO